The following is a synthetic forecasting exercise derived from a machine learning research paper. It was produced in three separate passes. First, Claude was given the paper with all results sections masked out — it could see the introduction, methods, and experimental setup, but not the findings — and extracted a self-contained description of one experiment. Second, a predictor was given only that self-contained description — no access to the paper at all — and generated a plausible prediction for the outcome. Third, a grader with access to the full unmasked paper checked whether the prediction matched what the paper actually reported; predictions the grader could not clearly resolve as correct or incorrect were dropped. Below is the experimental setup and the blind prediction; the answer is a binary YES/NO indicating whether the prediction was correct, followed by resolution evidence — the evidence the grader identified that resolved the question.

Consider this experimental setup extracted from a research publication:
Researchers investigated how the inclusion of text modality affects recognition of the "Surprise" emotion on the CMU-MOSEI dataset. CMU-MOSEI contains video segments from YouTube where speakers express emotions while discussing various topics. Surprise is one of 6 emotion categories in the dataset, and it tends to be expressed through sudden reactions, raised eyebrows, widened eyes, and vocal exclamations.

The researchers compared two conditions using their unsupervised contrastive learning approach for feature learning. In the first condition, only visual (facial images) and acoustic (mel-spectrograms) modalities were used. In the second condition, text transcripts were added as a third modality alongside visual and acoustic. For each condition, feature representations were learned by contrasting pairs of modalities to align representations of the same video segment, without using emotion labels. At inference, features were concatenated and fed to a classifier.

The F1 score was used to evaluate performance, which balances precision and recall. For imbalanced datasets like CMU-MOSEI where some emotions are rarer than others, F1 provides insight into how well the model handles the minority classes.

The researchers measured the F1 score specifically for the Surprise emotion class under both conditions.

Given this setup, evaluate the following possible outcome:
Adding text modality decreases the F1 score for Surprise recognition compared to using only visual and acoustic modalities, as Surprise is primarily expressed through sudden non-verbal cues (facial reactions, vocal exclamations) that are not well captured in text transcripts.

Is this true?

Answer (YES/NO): NO